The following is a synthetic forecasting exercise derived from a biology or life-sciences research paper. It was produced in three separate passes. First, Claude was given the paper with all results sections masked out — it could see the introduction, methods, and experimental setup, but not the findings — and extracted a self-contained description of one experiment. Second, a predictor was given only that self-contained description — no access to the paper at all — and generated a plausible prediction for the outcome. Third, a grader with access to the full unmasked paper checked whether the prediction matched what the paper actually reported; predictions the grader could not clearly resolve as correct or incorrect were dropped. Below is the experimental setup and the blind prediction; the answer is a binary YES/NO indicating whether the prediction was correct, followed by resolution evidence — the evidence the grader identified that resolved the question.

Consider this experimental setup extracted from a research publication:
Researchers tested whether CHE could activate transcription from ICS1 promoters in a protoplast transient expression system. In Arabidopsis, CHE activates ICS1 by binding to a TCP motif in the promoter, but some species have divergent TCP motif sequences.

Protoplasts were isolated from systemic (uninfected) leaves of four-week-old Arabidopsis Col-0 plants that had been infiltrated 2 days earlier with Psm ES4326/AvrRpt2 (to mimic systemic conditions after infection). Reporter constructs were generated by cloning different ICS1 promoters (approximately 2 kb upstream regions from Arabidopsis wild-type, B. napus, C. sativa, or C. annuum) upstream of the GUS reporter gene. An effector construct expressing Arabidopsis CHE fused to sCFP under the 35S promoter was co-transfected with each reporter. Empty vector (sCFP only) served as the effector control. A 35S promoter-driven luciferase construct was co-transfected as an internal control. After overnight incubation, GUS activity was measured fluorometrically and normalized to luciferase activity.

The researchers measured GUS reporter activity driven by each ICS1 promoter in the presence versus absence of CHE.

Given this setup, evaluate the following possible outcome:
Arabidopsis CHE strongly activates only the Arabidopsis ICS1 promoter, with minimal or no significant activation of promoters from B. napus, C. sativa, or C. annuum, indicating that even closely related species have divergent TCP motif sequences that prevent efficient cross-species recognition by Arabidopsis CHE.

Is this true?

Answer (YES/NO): NO